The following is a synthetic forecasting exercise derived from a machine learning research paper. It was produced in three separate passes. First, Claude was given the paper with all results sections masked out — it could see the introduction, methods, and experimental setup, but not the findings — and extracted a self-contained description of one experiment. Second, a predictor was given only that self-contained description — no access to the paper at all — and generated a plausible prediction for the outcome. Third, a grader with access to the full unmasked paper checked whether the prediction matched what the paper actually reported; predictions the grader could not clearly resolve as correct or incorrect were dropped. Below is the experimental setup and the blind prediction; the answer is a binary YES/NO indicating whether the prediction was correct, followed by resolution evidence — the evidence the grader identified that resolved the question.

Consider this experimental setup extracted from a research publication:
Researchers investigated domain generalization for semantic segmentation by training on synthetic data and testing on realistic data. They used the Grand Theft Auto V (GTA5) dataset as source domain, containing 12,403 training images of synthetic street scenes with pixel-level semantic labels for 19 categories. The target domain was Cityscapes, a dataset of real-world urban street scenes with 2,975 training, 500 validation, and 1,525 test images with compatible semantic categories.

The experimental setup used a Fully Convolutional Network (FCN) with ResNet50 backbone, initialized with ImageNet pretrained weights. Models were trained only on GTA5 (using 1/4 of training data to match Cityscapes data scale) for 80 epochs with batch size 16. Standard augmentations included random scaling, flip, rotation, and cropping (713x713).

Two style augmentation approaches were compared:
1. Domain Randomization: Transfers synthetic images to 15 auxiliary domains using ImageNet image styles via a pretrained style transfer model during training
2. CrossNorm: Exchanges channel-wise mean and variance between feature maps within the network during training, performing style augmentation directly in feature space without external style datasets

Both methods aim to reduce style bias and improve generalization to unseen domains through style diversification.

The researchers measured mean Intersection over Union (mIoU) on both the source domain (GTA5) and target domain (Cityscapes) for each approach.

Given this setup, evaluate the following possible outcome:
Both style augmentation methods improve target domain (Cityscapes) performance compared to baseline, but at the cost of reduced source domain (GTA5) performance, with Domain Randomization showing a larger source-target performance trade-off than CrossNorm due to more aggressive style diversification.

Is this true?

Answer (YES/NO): YES